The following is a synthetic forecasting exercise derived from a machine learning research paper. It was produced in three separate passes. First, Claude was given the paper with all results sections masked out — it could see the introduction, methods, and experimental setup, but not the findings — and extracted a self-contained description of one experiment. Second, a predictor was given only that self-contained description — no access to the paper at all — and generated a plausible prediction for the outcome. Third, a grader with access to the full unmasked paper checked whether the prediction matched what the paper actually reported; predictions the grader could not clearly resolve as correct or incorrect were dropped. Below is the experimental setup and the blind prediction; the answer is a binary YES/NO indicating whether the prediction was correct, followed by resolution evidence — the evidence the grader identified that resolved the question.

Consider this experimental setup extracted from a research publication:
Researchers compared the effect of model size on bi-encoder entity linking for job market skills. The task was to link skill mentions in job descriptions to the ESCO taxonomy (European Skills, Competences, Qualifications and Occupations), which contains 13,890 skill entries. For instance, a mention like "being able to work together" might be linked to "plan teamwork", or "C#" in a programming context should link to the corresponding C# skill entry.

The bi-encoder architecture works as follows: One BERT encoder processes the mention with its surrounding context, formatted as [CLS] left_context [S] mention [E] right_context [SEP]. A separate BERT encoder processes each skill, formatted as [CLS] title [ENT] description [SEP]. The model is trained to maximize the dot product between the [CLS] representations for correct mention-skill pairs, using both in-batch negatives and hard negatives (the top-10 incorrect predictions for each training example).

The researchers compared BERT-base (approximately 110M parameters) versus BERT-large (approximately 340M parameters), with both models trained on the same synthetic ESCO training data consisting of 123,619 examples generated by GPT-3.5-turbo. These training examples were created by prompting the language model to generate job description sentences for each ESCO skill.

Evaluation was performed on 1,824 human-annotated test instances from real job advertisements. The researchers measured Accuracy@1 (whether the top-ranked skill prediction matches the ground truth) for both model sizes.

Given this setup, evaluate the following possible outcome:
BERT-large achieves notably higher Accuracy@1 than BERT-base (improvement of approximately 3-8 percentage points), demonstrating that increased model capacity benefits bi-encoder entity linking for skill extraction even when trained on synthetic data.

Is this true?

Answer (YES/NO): NO